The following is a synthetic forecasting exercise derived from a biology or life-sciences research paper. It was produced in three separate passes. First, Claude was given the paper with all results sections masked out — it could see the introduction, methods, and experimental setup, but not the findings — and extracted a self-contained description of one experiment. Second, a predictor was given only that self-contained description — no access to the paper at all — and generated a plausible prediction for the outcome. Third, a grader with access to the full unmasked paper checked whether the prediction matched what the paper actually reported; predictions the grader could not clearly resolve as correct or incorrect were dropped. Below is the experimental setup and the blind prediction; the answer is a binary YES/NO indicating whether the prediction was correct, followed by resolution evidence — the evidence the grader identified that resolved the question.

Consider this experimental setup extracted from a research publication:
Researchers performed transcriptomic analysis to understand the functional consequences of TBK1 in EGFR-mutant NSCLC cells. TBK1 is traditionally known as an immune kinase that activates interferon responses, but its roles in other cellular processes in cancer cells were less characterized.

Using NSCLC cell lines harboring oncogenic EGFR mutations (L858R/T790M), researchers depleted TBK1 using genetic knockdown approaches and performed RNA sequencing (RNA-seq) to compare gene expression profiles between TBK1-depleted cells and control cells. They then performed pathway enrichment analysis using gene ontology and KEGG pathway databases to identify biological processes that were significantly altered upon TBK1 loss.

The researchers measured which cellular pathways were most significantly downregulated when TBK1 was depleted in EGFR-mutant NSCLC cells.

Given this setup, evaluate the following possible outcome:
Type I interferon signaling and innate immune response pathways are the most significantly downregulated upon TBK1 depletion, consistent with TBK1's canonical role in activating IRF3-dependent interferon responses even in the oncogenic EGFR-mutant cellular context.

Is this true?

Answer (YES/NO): NO